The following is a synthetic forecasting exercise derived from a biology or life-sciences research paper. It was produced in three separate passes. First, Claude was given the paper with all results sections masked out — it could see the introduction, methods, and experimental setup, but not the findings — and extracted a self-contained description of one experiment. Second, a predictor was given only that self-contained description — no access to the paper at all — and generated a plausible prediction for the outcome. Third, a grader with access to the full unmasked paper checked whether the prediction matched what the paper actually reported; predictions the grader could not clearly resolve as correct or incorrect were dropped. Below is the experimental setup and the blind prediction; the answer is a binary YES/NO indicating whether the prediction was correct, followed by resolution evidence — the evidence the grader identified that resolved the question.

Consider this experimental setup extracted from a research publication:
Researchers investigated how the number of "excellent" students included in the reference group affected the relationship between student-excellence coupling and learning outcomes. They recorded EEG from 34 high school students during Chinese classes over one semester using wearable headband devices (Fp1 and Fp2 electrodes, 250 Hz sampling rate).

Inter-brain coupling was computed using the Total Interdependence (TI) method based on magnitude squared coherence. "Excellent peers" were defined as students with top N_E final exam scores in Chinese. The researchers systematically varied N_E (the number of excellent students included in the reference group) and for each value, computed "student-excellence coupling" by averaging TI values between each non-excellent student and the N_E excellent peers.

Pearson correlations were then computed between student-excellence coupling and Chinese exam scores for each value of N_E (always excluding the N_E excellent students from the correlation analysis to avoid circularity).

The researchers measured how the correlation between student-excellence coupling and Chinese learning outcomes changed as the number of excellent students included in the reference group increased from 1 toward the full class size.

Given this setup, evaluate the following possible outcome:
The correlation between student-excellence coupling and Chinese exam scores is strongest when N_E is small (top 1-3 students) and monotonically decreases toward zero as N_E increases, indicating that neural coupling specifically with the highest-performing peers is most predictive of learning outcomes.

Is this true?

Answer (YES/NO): NO